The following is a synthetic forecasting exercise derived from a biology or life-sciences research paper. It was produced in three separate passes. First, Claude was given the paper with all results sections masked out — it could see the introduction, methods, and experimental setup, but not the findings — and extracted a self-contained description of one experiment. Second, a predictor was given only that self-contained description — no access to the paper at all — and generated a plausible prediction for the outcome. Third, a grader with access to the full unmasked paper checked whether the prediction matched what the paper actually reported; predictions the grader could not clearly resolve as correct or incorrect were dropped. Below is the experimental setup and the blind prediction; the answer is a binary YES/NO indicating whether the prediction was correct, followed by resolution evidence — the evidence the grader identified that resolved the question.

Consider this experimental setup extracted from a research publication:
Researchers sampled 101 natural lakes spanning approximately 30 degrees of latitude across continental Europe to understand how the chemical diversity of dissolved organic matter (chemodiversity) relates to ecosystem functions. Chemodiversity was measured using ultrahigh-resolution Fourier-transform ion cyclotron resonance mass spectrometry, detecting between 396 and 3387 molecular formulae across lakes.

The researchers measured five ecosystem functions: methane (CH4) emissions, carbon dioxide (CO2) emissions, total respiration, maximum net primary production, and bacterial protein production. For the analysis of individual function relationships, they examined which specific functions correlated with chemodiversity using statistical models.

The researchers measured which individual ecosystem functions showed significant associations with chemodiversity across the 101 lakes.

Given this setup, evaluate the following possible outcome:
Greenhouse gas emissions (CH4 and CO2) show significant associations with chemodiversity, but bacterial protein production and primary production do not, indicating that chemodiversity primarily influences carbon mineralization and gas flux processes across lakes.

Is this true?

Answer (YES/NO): NO